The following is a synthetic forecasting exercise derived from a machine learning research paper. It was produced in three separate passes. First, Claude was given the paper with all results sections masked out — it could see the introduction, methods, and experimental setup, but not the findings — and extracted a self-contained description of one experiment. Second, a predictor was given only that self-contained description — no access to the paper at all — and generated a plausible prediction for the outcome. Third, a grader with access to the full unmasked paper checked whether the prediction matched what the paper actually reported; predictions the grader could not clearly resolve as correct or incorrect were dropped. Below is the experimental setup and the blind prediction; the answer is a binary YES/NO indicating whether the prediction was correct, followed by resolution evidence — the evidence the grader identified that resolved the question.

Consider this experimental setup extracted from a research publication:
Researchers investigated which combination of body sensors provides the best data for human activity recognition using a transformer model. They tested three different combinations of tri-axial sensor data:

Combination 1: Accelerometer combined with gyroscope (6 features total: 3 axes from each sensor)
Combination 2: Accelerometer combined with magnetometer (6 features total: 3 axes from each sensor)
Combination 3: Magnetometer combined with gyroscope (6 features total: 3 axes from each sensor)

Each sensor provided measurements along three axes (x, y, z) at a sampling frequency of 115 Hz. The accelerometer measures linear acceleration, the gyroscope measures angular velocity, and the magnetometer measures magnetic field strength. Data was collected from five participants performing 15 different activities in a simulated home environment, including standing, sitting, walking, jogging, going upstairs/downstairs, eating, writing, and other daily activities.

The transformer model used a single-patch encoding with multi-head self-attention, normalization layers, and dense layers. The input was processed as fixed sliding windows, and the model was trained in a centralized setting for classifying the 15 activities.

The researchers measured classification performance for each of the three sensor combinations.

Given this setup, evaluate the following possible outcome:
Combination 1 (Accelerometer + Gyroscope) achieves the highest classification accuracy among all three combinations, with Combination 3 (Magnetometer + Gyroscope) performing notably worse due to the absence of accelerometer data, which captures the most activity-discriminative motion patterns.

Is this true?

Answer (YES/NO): NO